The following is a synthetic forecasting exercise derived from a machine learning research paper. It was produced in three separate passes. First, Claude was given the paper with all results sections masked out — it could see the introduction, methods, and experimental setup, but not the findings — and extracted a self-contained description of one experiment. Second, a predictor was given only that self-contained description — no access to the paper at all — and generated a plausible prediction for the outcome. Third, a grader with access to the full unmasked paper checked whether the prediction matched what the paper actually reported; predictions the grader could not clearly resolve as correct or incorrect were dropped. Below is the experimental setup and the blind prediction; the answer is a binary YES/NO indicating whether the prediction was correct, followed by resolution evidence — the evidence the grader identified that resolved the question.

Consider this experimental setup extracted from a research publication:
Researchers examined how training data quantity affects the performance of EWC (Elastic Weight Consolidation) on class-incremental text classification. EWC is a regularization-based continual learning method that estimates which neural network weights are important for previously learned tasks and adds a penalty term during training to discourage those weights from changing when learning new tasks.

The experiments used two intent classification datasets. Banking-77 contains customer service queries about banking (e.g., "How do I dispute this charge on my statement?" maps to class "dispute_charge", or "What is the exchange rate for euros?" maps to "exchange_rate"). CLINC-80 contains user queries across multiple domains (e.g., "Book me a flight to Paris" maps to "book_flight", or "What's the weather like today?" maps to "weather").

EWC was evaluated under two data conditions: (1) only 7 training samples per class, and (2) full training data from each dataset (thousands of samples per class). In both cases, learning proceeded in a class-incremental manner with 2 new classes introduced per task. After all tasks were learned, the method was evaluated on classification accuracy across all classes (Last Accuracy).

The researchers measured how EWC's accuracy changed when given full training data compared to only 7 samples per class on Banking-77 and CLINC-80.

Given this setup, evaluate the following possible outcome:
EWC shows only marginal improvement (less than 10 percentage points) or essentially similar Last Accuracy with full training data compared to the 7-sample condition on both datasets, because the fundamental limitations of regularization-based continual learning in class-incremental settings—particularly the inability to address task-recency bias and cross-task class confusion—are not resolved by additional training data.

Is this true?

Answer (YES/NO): YES